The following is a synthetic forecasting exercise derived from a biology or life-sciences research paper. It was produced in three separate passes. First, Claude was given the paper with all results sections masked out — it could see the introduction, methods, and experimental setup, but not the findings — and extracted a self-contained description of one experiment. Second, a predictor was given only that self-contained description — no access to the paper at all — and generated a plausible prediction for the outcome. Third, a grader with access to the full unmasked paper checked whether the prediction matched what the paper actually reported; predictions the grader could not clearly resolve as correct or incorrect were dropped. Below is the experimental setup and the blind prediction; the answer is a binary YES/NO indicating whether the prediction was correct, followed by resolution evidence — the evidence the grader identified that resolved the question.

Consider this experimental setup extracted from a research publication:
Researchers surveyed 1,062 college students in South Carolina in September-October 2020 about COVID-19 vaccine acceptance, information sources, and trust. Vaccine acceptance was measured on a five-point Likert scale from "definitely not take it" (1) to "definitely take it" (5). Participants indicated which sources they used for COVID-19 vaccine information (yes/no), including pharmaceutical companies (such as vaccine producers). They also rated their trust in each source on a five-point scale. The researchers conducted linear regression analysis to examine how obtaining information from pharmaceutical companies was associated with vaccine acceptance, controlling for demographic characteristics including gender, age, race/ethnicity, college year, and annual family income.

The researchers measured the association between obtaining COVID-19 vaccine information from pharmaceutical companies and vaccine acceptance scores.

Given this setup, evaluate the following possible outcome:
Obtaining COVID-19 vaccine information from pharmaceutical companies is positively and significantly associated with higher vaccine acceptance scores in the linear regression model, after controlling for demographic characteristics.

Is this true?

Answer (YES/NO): NO